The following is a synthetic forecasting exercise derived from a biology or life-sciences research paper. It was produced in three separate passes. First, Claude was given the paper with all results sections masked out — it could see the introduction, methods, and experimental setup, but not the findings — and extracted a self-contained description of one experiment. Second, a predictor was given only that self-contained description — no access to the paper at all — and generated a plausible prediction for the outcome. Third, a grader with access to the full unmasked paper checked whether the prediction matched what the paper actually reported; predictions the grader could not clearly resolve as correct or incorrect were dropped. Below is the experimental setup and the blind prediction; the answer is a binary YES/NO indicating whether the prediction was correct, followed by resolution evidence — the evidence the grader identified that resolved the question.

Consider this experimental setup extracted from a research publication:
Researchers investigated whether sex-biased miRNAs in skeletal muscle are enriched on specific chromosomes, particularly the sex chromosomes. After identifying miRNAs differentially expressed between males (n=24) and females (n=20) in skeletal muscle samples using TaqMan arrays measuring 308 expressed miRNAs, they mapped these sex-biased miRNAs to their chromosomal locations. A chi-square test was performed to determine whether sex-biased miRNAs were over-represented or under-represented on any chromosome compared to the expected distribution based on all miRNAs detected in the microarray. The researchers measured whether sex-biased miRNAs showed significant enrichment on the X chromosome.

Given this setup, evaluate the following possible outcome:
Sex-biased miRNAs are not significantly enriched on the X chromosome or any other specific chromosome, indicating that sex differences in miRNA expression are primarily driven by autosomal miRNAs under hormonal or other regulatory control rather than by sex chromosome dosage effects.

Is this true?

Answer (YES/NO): NO